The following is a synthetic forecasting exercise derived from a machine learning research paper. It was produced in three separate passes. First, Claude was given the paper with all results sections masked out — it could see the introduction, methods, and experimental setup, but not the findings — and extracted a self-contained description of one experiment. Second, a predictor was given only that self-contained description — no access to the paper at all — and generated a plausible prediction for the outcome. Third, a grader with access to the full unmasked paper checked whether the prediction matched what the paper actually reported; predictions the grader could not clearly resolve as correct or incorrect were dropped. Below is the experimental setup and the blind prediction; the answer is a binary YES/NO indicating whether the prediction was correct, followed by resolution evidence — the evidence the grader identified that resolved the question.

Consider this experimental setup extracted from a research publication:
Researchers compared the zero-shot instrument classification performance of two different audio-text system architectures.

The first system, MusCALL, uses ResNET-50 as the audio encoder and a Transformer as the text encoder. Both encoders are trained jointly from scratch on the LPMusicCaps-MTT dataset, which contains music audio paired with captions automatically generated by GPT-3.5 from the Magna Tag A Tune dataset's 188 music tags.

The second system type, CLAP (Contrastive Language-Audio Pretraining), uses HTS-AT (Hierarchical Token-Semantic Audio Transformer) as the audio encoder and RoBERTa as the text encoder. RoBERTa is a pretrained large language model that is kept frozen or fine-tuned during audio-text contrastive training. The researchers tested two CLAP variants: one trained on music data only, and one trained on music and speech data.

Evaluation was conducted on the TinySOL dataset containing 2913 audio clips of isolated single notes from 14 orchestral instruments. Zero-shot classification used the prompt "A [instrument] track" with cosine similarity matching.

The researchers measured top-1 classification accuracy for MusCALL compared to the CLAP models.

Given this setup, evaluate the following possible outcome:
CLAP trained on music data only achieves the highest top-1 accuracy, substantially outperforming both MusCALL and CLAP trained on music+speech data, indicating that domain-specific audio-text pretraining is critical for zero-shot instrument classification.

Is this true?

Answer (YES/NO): NO